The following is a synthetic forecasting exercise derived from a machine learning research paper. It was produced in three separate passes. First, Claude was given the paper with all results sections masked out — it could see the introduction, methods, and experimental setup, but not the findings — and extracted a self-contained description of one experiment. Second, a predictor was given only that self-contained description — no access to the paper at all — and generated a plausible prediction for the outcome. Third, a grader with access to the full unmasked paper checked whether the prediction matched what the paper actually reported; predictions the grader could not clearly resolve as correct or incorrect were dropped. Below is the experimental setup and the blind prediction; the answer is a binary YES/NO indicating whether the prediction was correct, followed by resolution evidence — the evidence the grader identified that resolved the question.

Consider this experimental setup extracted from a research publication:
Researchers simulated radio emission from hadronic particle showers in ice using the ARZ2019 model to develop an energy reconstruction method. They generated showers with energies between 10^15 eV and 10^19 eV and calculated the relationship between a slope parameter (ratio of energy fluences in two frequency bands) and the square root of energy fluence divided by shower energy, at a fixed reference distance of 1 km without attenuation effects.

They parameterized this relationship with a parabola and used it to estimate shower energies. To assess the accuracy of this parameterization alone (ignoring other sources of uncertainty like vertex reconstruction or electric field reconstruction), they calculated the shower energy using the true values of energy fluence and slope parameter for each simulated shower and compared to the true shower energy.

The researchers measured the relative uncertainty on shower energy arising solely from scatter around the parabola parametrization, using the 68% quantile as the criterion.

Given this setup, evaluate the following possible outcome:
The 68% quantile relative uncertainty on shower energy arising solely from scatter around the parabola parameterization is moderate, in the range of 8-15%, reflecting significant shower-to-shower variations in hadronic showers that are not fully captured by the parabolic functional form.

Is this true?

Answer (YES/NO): YES